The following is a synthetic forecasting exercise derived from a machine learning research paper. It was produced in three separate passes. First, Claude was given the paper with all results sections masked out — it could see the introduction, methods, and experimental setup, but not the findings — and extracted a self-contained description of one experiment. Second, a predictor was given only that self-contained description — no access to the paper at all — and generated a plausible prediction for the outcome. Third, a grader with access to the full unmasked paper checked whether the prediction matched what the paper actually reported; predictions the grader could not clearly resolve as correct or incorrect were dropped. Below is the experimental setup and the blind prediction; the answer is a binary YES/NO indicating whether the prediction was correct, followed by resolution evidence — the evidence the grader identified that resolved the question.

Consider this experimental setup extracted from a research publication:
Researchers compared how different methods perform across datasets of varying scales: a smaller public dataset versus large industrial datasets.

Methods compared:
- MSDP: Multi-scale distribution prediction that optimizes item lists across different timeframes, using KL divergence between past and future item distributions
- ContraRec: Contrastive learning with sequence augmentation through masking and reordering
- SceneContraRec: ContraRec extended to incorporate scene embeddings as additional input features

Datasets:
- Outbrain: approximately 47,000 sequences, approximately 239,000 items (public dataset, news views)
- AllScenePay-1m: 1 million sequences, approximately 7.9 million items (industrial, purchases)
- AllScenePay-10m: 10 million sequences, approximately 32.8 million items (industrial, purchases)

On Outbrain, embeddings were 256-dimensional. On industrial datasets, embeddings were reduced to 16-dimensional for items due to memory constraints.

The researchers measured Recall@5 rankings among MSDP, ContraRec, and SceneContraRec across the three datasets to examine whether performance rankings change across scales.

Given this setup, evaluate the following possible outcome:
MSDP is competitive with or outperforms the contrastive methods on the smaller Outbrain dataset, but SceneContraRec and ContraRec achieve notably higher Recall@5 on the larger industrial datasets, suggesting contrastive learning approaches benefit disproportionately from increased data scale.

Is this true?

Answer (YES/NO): NO